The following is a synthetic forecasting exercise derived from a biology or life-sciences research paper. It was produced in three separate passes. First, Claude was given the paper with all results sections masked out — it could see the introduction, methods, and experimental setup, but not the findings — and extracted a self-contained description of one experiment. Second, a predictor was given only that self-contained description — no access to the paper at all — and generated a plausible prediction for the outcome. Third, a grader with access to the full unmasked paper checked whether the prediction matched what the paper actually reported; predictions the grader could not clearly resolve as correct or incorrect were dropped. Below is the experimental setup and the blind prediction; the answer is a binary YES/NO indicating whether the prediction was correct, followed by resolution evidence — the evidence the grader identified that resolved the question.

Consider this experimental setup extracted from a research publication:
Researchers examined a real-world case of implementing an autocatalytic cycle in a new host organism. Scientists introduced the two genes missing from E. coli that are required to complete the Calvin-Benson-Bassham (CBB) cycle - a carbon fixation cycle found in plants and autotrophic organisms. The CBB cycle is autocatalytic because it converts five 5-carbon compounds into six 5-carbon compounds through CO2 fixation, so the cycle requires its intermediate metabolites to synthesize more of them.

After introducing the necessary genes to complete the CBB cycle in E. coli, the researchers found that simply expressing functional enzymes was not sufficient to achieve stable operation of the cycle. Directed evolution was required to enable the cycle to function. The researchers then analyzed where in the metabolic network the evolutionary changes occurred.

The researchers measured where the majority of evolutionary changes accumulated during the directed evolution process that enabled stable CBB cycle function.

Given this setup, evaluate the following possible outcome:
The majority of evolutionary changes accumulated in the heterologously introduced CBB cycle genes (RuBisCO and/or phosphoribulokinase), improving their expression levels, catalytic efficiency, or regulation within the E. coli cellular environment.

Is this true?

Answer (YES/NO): NO